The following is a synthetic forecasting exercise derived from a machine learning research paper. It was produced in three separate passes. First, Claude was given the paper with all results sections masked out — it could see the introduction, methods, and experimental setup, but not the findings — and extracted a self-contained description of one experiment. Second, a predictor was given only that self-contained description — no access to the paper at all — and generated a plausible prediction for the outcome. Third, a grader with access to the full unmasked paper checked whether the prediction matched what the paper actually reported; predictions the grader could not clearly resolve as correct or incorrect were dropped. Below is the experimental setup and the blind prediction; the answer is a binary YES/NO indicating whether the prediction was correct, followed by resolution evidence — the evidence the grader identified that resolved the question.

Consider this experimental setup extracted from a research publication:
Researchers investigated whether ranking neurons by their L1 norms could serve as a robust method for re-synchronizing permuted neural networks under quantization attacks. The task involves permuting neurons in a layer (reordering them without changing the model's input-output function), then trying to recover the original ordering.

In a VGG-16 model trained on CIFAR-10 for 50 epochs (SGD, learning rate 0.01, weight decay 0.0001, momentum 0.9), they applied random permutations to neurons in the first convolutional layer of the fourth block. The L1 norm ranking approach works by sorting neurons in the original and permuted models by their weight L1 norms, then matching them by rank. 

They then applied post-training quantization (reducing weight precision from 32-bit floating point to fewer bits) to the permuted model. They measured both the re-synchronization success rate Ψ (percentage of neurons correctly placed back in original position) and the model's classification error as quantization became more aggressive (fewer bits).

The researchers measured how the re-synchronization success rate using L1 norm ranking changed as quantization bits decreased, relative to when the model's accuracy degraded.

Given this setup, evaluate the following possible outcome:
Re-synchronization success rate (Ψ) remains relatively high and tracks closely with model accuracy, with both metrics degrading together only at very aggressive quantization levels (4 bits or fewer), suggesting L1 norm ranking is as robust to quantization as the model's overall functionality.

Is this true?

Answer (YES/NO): NO